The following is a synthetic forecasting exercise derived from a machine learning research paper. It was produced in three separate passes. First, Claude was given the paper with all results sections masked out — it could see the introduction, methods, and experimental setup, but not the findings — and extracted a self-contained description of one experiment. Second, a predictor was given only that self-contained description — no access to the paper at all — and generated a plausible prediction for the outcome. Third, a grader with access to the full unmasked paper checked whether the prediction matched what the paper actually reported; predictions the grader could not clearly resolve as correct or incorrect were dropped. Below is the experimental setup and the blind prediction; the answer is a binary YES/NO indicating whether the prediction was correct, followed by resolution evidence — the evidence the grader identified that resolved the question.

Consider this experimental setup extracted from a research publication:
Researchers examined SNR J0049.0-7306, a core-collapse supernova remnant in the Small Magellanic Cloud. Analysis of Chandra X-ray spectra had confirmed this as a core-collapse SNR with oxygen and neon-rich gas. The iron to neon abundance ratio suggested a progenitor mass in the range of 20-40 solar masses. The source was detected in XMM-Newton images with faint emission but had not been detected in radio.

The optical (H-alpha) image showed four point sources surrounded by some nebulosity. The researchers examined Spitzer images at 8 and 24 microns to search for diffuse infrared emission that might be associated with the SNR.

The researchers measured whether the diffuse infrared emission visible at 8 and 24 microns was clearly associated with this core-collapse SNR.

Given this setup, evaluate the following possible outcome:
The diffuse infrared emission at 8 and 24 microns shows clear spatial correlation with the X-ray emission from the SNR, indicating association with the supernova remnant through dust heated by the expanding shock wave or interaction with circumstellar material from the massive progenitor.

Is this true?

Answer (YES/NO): NO